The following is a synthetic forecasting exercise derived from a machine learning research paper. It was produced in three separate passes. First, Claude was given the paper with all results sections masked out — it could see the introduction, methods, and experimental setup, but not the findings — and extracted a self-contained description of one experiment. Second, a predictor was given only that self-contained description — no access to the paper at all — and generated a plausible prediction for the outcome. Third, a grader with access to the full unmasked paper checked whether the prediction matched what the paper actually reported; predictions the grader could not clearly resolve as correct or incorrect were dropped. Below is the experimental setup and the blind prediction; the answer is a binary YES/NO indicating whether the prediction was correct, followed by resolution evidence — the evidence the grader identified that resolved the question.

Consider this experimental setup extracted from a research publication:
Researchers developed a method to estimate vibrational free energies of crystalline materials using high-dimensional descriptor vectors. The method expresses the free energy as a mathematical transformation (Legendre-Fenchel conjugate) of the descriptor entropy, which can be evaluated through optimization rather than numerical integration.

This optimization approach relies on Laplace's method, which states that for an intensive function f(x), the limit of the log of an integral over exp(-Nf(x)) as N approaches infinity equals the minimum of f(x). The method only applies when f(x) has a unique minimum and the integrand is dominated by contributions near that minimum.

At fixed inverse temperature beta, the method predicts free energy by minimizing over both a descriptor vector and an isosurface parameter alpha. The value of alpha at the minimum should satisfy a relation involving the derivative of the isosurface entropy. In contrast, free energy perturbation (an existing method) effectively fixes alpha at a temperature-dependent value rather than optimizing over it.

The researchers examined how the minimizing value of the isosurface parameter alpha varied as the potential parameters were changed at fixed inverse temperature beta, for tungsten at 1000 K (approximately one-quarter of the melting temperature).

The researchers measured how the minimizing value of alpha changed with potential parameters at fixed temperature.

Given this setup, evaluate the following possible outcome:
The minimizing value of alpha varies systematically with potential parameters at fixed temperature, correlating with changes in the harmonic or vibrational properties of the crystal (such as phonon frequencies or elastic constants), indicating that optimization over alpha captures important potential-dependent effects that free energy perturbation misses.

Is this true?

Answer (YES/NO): NO